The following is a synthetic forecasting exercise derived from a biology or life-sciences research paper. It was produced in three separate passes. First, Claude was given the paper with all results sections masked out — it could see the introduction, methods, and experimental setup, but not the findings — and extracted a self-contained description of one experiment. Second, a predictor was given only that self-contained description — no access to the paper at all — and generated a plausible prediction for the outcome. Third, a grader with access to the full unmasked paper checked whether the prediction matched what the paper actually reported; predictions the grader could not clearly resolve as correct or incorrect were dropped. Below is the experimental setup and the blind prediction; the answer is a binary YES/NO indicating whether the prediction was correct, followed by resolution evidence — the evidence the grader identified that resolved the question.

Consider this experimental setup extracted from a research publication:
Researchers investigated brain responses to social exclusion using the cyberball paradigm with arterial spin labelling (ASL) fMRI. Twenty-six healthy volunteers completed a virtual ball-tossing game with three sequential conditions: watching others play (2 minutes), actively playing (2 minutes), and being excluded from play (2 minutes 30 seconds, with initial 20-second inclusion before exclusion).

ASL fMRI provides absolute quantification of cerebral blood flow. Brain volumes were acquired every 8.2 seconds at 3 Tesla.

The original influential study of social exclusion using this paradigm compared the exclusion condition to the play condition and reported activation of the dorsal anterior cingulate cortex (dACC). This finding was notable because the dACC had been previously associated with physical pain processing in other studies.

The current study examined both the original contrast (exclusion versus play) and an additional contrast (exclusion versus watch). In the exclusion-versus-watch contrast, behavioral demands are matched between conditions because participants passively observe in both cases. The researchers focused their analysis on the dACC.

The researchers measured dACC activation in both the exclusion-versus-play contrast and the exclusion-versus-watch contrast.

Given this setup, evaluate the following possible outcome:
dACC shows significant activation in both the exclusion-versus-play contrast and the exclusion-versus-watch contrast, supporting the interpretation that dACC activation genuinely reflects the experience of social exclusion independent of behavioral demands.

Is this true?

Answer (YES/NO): NO